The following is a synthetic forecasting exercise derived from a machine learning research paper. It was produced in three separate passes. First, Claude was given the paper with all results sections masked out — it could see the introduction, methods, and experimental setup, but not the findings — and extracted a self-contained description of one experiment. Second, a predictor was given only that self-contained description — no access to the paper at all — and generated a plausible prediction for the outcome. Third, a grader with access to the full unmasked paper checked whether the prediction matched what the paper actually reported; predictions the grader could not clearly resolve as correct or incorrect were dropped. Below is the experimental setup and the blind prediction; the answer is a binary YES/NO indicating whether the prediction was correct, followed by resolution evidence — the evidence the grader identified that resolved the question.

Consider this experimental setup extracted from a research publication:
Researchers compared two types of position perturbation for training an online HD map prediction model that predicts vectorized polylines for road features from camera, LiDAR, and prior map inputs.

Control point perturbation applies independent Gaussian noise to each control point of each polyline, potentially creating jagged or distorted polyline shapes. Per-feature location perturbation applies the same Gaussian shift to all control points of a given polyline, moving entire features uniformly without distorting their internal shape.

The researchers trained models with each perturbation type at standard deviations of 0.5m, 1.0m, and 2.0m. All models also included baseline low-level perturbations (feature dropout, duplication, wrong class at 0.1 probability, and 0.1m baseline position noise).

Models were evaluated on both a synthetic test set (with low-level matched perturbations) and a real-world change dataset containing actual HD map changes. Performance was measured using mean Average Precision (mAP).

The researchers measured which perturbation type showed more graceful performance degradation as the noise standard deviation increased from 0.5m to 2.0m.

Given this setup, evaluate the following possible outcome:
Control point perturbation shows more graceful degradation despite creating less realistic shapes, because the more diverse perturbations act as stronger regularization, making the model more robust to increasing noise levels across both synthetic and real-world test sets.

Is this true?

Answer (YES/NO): YES